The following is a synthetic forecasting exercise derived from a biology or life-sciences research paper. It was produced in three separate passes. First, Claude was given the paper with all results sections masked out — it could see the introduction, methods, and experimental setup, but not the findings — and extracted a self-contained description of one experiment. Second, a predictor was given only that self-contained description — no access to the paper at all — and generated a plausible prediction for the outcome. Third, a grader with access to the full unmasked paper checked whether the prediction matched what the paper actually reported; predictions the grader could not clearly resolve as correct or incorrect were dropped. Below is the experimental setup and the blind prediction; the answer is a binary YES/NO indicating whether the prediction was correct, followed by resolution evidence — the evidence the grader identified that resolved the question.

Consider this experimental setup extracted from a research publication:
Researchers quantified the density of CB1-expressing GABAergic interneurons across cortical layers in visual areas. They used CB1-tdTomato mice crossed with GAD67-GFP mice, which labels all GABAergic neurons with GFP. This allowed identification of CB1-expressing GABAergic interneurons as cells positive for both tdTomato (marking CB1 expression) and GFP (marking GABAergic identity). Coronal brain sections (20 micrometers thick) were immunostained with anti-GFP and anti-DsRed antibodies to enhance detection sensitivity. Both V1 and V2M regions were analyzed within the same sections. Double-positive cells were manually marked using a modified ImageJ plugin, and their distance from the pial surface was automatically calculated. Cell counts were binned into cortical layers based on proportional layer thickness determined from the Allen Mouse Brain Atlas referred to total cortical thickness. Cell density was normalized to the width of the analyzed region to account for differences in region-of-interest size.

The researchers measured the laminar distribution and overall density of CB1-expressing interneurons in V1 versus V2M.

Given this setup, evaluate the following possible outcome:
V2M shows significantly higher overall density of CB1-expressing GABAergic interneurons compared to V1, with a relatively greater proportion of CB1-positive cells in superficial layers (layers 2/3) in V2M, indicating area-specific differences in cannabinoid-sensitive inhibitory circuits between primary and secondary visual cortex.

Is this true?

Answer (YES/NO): YES